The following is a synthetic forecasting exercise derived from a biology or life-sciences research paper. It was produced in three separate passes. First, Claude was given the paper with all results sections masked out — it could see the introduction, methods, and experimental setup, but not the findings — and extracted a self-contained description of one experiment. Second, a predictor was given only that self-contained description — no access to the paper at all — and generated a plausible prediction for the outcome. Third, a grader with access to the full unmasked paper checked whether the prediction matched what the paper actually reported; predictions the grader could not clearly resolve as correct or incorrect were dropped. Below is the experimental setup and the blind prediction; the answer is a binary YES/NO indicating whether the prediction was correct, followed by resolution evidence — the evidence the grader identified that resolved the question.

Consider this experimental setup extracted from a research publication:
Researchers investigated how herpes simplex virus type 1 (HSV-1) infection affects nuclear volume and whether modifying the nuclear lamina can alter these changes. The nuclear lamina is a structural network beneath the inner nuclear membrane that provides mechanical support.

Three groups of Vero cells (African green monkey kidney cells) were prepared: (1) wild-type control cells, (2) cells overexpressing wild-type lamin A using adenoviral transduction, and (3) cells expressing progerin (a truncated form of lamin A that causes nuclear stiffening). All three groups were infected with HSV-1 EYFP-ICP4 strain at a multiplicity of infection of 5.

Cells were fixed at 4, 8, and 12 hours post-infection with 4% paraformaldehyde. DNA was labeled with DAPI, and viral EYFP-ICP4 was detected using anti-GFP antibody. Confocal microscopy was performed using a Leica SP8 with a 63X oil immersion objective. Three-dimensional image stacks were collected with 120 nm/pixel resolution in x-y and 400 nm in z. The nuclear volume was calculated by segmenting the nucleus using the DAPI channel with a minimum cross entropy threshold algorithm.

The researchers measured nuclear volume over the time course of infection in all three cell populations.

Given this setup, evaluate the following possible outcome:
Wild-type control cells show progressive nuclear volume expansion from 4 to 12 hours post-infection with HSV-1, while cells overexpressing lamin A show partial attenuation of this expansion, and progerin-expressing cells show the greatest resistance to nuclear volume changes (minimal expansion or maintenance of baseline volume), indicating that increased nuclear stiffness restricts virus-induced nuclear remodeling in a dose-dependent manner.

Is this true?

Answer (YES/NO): NO